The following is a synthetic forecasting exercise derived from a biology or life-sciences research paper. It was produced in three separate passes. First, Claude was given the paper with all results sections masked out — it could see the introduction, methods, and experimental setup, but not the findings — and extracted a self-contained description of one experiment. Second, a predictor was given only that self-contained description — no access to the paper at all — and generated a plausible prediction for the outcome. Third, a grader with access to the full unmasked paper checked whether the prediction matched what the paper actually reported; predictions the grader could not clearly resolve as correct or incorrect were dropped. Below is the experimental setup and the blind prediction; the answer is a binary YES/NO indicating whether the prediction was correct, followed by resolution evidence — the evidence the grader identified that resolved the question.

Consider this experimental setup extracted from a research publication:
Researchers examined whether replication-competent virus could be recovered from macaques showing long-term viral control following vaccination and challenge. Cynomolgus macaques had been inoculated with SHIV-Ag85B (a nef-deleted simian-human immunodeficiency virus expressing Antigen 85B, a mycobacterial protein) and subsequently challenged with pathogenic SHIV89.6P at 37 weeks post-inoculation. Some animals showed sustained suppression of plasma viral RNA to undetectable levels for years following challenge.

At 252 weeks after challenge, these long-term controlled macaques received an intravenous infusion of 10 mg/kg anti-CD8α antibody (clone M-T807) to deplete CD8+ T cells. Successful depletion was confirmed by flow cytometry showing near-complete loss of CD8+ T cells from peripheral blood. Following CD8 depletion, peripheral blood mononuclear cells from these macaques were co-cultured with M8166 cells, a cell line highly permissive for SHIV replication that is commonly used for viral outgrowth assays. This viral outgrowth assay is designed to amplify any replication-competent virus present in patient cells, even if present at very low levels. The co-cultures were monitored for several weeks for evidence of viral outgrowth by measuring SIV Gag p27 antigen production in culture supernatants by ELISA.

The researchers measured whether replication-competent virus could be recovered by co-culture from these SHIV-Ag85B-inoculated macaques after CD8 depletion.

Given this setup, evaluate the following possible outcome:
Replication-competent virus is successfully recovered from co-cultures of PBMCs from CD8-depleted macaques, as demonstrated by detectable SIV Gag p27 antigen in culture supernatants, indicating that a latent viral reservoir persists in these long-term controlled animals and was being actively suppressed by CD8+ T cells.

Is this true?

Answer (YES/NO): NO